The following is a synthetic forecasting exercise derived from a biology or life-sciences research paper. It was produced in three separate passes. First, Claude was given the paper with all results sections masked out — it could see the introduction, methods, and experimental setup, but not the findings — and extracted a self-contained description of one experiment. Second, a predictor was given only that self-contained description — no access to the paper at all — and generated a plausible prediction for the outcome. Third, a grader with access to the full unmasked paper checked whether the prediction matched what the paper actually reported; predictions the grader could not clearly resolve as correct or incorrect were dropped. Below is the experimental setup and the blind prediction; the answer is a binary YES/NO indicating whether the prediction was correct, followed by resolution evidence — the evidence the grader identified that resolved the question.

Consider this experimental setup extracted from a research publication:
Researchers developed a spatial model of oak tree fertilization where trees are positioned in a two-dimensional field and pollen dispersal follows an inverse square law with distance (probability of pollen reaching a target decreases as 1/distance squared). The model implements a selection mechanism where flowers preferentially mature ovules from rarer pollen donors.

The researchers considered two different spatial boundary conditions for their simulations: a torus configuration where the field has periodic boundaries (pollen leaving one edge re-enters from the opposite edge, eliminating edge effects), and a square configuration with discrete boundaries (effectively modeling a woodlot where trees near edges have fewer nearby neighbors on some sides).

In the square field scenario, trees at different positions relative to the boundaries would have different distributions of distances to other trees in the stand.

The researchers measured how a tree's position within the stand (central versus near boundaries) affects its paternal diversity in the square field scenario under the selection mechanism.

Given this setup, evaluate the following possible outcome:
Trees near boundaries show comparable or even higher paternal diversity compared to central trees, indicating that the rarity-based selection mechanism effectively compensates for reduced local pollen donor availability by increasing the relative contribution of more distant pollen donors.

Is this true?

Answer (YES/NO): NO